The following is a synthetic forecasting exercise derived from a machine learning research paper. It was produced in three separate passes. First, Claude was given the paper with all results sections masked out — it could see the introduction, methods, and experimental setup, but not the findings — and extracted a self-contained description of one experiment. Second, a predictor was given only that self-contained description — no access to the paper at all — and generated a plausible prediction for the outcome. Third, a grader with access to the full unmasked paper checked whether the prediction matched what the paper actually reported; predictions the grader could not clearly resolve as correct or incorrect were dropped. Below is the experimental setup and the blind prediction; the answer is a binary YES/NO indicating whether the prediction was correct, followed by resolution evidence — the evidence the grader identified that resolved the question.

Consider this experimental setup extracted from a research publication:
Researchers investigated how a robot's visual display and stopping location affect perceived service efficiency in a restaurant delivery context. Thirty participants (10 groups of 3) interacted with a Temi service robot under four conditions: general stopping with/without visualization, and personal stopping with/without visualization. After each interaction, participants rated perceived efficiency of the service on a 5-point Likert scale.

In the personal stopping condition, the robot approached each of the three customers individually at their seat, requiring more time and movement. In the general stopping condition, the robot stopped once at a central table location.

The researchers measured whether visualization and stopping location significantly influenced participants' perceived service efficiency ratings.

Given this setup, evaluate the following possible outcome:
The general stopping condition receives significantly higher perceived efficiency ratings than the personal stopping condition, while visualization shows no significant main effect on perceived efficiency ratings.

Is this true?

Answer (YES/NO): NO